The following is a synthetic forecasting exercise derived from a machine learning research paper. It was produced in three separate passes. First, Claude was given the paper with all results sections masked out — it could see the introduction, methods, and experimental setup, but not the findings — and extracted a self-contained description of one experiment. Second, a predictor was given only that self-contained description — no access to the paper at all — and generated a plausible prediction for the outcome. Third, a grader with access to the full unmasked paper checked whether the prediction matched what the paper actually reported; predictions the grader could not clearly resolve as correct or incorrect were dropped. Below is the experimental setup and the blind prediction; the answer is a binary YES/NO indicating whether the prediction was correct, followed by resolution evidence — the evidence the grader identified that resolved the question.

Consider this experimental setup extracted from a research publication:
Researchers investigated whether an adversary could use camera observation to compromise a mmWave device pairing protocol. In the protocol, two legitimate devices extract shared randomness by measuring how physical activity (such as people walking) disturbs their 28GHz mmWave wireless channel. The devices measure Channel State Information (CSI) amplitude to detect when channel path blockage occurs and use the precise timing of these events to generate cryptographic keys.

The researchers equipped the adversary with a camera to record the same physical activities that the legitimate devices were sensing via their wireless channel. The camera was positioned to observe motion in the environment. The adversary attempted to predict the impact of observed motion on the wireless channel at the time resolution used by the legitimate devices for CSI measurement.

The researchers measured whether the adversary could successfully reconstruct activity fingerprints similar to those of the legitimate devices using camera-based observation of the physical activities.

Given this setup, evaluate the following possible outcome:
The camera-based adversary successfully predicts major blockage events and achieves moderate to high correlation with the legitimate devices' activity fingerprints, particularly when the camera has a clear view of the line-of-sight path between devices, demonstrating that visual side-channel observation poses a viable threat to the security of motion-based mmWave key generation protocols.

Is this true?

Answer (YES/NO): NO